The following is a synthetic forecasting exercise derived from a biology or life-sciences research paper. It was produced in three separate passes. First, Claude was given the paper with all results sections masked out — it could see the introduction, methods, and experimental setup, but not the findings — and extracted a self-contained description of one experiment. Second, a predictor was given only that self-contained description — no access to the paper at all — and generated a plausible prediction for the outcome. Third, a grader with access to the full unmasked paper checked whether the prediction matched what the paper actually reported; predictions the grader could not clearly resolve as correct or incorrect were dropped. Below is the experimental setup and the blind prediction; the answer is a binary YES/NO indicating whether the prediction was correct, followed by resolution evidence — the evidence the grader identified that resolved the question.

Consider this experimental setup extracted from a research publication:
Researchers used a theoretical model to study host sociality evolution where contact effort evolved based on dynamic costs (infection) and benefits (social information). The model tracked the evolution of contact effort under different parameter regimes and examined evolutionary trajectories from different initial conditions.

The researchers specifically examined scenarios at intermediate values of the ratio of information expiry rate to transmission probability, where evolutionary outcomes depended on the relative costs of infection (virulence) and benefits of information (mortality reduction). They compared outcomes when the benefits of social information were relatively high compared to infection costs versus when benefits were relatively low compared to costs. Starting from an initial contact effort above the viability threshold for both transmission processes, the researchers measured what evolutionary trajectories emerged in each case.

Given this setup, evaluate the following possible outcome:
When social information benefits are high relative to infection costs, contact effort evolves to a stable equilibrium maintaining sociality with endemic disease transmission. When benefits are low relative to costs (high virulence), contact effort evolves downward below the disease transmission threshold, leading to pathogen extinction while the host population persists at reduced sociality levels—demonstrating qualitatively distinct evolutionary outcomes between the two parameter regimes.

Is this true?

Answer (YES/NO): NO